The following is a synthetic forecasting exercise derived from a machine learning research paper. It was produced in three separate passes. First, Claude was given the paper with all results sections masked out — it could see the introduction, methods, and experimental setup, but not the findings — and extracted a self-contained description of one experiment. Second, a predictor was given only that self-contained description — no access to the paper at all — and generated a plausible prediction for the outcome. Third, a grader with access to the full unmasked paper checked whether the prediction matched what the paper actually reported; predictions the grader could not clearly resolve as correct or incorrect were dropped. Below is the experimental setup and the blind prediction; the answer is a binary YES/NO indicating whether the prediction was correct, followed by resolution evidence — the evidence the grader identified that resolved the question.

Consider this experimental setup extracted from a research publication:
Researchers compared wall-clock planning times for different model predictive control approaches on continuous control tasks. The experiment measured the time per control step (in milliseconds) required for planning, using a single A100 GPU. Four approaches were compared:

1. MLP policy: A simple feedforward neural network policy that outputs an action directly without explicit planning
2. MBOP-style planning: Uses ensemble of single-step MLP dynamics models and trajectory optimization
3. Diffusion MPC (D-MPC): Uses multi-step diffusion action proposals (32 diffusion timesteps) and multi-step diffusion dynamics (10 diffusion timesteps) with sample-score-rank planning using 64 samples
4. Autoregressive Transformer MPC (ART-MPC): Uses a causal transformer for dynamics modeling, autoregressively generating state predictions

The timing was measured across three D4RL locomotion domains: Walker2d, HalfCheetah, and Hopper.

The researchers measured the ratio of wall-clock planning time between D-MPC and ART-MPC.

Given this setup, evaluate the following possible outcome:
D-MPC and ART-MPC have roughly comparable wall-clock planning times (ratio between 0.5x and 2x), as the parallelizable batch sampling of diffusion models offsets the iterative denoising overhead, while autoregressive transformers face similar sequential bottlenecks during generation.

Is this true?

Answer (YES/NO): NO